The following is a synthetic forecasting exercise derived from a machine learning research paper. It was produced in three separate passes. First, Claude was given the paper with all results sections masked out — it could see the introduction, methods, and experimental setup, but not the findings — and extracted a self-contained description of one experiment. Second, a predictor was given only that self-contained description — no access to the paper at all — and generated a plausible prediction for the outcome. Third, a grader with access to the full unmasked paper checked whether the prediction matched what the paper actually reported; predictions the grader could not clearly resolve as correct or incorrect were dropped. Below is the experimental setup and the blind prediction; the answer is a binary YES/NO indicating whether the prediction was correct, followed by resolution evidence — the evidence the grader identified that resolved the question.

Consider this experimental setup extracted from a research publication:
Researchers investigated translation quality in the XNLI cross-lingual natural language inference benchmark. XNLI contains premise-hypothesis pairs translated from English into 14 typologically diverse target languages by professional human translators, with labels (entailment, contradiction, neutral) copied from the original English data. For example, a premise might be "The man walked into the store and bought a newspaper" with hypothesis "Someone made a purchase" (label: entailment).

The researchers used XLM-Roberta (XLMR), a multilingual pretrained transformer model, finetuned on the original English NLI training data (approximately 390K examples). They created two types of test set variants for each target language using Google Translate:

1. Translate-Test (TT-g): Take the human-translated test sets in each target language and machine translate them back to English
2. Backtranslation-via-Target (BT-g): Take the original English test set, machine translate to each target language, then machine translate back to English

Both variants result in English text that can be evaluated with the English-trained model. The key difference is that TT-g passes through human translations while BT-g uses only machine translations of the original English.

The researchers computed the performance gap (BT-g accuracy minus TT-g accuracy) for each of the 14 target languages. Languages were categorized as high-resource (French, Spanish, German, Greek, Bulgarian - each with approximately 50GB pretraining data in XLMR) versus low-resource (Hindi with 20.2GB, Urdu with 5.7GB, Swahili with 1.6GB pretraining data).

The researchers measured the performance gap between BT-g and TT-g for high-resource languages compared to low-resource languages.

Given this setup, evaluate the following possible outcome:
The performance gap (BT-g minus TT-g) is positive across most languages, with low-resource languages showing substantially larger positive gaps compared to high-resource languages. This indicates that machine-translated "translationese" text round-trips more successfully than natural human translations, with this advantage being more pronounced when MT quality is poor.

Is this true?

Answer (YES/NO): YES